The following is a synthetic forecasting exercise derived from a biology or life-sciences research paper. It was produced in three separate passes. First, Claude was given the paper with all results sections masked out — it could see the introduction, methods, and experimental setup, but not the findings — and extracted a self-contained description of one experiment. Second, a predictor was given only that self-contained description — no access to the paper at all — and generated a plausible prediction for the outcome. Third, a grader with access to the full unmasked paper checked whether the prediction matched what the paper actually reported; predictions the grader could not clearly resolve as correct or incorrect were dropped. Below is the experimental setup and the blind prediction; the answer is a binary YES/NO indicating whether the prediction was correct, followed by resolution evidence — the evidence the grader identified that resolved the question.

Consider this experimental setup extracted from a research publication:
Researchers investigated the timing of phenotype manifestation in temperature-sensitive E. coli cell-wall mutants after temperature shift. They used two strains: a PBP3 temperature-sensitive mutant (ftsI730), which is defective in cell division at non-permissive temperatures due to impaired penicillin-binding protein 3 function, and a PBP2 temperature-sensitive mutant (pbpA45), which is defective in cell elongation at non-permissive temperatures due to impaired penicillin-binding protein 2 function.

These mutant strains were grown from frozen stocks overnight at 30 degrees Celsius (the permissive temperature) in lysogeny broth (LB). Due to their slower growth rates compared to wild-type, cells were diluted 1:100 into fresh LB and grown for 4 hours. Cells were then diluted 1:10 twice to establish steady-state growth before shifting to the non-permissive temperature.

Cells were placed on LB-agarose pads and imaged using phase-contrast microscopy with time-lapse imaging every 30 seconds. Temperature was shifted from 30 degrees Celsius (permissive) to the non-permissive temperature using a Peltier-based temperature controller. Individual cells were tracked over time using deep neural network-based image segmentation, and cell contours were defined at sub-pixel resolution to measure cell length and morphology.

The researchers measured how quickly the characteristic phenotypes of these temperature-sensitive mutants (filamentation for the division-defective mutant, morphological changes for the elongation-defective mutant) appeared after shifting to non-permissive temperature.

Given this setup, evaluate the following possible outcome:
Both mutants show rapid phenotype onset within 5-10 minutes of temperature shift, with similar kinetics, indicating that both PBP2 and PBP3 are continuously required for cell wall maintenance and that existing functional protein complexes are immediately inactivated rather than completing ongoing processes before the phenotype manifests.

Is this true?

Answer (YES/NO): NO